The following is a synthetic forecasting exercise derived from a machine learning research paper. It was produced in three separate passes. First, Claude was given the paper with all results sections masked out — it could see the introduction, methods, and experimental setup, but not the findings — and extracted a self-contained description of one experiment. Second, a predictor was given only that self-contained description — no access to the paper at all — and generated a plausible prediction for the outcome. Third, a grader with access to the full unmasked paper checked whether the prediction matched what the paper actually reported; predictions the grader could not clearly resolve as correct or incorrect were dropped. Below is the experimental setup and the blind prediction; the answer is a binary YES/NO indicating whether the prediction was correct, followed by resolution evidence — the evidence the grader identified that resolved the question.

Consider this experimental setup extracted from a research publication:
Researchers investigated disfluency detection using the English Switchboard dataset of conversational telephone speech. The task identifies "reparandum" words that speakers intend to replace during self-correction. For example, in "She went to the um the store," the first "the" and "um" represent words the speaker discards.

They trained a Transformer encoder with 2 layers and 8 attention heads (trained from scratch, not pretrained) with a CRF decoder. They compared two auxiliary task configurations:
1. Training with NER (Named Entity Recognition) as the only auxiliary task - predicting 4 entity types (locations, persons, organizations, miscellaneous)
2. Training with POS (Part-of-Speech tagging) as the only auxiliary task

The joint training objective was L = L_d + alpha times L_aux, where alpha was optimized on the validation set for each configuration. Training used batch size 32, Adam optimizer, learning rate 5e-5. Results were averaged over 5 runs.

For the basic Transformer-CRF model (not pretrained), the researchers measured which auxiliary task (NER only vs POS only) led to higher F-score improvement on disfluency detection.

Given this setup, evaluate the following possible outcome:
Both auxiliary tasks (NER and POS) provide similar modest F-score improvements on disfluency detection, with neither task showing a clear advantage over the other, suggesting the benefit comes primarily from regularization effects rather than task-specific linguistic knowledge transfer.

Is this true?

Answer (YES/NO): NO